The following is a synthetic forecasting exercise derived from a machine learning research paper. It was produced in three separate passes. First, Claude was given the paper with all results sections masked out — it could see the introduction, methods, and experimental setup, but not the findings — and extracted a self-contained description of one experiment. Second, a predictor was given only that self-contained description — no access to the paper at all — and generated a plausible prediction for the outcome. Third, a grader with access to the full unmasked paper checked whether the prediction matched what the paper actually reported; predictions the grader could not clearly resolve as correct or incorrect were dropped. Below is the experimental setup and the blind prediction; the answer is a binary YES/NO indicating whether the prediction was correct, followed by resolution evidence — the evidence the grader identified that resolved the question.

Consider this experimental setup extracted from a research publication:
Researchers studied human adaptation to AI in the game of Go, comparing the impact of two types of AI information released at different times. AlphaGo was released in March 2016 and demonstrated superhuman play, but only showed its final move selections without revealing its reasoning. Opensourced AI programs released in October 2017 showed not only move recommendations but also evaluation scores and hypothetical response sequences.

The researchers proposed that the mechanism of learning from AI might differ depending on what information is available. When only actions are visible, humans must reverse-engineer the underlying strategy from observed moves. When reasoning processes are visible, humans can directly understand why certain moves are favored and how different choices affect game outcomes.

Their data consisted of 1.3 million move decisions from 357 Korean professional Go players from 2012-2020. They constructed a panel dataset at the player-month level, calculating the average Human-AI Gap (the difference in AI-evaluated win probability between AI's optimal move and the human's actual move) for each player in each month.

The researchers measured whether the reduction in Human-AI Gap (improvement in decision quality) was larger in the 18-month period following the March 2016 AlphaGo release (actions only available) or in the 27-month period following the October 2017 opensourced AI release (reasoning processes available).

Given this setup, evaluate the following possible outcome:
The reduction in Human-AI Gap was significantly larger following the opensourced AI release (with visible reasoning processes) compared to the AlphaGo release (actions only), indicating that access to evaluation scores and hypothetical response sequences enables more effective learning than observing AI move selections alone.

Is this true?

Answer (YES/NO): YES